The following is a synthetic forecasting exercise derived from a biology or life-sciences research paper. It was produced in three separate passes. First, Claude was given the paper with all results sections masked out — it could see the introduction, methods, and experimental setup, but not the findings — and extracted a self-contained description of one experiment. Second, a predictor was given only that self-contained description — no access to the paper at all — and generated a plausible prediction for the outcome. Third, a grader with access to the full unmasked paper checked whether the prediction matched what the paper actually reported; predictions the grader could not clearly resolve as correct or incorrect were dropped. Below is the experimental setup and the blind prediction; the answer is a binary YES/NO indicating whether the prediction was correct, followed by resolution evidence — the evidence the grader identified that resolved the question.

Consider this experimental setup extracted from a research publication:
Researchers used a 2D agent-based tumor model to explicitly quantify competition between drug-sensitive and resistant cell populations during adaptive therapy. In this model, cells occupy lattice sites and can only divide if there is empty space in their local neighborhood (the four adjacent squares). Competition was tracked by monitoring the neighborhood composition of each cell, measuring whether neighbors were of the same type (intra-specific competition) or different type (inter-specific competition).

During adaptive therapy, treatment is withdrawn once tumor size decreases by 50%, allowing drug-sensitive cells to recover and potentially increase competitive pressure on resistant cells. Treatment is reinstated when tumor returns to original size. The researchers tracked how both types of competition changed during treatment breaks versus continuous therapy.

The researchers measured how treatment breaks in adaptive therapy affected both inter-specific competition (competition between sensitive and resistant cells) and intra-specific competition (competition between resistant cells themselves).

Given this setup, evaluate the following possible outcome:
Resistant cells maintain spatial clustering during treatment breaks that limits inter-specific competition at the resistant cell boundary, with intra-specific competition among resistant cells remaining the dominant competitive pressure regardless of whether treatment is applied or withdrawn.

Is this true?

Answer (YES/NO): NO